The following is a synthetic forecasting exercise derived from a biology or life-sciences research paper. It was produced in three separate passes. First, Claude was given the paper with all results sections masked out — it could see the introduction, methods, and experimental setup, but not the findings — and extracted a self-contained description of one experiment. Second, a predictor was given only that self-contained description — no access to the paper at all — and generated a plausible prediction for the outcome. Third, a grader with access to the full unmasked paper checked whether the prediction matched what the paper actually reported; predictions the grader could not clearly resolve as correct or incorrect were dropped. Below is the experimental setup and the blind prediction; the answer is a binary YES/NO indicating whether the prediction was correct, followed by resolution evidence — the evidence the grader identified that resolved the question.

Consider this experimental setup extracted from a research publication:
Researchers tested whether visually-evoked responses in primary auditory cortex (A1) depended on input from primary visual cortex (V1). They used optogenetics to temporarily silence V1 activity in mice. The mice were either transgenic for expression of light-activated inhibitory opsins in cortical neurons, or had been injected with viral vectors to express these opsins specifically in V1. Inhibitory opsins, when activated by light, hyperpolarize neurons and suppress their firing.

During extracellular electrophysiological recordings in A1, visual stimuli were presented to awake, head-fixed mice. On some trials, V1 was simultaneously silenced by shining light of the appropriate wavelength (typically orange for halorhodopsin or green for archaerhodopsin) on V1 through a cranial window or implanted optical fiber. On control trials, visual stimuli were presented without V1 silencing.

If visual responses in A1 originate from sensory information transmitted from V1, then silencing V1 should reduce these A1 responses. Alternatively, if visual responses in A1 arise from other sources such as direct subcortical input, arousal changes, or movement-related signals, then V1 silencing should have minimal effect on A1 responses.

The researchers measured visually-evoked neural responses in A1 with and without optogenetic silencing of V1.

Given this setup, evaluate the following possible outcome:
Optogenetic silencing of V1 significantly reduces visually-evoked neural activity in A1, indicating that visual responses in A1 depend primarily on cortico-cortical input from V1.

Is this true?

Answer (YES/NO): YES